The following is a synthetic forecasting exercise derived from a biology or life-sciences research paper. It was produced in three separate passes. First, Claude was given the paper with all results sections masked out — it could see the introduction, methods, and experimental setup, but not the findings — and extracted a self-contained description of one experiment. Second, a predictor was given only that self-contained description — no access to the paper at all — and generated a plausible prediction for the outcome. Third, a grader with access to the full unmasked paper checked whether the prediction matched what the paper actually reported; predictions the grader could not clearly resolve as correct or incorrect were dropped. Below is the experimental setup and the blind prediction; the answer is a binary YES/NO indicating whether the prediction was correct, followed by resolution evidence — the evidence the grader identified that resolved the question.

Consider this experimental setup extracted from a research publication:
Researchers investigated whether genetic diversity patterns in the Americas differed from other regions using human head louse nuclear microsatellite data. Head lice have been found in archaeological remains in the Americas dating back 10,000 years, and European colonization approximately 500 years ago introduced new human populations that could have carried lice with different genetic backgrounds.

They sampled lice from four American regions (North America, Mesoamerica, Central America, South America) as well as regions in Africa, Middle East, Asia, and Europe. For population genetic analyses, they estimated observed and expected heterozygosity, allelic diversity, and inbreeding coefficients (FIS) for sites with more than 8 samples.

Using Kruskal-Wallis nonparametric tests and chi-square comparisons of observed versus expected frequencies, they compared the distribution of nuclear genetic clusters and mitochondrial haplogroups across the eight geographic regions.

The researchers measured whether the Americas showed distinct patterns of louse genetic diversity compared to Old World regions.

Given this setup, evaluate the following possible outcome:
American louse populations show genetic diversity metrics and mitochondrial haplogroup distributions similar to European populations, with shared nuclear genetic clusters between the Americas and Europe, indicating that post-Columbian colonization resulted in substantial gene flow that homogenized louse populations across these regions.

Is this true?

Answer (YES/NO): NO